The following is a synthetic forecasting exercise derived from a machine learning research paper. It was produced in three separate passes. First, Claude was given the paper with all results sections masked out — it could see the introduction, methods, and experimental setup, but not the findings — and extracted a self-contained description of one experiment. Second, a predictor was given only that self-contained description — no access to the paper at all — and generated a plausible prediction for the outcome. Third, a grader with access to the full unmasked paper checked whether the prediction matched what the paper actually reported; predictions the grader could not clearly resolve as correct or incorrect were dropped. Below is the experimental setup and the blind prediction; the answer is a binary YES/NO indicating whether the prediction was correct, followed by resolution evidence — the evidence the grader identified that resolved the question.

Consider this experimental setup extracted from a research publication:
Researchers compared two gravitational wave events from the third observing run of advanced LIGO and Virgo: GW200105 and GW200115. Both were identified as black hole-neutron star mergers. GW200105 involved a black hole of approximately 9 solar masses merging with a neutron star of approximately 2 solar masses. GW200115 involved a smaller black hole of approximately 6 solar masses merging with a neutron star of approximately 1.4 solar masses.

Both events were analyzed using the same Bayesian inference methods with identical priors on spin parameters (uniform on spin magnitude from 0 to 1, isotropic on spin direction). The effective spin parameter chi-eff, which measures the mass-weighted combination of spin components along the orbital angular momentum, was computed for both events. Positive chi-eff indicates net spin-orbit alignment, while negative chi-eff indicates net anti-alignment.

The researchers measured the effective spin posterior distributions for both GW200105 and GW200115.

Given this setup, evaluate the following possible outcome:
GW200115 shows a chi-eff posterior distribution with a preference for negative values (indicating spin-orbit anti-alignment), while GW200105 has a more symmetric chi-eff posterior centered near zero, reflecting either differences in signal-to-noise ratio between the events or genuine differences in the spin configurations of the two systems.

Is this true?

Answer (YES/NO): YES